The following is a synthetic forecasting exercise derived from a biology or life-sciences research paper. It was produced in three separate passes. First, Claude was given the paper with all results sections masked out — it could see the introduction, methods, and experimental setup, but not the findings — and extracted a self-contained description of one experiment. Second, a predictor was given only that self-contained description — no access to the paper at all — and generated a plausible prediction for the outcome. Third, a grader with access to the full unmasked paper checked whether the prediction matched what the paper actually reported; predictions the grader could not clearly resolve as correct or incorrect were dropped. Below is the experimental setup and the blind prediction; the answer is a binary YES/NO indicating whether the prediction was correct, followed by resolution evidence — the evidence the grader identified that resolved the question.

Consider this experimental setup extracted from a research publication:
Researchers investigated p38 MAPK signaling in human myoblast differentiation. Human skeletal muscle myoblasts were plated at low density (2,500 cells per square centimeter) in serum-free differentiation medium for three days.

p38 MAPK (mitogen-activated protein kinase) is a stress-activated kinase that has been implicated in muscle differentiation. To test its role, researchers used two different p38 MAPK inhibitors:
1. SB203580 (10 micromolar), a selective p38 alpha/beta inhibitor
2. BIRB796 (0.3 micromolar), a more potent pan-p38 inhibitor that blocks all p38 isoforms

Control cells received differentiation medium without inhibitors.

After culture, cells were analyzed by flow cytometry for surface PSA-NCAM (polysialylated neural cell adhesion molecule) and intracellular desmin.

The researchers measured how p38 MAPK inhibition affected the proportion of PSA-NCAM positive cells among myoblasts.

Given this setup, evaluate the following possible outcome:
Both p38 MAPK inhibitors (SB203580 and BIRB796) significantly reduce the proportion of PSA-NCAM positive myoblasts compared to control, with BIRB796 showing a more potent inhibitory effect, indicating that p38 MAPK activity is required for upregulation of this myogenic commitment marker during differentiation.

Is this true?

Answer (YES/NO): NO